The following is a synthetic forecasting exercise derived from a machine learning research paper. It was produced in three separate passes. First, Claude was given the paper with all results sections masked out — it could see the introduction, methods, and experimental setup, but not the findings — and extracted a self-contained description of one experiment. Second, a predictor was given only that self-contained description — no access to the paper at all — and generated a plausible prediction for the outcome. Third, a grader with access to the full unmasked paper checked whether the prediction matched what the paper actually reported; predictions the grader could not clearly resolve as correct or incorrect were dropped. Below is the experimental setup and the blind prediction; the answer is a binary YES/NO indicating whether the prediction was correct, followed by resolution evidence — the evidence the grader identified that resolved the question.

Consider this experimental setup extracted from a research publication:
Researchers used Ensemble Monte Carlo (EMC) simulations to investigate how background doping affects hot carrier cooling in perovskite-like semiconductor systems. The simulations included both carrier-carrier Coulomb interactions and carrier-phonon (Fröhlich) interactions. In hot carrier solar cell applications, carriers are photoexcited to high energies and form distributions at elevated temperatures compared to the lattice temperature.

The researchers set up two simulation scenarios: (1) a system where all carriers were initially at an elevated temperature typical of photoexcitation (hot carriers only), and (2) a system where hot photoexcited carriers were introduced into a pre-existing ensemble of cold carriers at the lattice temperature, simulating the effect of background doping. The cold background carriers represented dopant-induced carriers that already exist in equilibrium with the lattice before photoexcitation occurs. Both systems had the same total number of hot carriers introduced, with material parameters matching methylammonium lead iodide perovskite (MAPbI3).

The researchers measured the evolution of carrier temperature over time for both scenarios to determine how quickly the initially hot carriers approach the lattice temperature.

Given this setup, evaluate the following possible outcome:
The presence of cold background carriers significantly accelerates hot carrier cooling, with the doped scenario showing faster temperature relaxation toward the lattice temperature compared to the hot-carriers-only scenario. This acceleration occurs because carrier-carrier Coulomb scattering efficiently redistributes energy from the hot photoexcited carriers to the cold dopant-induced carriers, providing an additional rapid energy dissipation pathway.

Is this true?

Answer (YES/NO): YES